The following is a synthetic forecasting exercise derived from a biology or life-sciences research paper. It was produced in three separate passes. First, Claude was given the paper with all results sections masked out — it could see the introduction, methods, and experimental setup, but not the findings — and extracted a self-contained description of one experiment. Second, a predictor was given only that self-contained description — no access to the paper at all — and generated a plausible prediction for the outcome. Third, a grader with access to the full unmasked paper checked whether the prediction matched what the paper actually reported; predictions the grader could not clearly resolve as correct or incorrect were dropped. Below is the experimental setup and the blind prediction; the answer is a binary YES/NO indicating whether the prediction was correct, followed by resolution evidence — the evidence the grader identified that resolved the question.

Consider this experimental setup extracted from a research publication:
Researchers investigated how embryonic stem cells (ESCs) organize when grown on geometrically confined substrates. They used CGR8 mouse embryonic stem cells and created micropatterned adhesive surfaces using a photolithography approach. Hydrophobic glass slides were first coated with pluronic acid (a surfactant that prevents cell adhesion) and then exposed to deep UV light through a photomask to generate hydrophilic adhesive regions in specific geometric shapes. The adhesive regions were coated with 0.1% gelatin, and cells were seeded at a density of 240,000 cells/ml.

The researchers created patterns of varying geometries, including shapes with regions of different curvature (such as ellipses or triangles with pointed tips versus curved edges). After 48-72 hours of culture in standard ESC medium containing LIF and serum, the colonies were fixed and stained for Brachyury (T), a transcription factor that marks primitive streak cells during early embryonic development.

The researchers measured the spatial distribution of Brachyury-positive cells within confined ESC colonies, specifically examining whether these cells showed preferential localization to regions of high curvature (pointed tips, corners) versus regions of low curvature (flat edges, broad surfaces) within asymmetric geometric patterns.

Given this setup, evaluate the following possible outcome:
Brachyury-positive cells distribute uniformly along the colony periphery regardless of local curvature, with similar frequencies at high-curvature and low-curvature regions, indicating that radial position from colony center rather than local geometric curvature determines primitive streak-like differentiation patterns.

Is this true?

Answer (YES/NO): NO